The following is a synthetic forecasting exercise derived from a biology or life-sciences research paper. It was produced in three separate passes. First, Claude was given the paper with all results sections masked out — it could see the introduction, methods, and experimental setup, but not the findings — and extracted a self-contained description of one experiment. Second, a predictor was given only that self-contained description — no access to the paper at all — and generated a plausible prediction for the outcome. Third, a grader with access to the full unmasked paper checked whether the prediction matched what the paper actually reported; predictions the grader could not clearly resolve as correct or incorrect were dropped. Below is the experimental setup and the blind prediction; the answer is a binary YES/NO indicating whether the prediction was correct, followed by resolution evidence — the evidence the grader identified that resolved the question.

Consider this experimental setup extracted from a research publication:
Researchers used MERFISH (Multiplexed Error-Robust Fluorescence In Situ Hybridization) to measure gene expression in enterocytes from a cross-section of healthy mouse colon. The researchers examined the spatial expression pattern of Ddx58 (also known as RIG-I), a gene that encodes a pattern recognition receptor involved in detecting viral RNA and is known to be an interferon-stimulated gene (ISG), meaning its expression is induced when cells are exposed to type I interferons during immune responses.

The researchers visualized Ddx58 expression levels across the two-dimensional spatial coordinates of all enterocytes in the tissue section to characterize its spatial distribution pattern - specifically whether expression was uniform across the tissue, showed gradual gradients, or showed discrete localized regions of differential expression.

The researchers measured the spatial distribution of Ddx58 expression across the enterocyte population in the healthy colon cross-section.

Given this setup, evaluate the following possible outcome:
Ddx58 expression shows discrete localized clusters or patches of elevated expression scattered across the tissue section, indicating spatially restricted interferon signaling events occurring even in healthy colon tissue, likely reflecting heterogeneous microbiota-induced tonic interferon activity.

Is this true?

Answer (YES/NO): NO